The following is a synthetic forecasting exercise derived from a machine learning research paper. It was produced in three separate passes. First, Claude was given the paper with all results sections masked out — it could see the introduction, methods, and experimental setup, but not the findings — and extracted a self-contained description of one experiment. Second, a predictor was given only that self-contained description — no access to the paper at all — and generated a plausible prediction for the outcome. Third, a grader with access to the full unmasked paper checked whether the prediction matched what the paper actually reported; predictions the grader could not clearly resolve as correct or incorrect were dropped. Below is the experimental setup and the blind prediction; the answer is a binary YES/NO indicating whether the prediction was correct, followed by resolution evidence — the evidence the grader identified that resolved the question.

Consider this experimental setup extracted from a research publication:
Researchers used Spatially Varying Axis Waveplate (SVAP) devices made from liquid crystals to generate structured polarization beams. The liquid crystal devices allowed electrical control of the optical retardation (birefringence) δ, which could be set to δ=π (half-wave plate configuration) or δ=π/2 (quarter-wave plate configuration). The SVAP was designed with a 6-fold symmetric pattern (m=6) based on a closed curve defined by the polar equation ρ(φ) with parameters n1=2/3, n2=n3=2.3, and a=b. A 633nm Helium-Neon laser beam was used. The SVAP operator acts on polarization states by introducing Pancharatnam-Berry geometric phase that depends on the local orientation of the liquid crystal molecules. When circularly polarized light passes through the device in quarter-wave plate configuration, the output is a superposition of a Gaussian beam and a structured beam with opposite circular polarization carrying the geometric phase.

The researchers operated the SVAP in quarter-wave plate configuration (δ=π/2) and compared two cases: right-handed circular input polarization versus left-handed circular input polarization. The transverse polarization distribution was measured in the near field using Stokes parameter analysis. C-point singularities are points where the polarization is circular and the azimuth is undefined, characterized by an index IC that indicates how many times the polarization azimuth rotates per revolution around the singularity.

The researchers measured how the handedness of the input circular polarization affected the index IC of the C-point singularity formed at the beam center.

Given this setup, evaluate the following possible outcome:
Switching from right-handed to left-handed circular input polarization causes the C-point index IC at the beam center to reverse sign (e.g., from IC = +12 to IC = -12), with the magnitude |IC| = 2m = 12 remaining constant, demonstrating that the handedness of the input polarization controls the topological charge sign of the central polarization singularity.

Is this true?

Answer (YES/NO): NO